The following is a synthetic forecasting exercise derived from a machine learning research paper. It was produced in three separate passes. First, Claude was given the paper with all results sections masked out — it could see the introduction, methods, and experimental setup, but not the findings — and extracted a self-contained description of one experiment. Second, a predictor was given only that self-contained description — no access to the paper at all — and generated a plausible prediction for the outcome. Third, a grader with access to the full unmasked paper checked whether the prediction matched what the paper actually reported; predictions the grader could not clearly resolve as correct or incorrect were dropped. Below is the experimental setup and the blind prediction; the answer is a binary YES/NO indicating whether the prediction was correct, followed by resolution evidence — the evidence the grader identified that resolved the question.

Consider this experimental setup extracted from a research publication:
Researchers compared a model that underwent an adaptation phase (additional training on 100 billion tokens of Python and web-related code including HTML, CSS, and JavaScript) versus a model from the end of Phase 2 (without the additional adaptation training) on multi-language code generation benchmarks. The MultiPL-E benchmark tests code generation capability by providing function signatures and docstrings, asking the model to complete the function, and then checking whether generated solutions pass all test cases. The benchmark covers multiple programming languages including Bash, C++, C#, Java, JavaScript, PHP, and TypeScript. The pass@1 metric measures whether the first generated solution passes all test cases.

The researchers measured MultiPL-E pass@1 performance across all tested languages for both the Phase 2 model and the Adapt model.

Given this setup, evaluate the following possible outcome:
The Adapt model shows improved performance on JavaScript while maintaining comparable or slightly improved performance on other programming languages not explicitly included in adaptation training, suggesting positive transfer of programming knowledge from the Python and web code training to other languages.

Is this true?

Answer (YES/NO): NO